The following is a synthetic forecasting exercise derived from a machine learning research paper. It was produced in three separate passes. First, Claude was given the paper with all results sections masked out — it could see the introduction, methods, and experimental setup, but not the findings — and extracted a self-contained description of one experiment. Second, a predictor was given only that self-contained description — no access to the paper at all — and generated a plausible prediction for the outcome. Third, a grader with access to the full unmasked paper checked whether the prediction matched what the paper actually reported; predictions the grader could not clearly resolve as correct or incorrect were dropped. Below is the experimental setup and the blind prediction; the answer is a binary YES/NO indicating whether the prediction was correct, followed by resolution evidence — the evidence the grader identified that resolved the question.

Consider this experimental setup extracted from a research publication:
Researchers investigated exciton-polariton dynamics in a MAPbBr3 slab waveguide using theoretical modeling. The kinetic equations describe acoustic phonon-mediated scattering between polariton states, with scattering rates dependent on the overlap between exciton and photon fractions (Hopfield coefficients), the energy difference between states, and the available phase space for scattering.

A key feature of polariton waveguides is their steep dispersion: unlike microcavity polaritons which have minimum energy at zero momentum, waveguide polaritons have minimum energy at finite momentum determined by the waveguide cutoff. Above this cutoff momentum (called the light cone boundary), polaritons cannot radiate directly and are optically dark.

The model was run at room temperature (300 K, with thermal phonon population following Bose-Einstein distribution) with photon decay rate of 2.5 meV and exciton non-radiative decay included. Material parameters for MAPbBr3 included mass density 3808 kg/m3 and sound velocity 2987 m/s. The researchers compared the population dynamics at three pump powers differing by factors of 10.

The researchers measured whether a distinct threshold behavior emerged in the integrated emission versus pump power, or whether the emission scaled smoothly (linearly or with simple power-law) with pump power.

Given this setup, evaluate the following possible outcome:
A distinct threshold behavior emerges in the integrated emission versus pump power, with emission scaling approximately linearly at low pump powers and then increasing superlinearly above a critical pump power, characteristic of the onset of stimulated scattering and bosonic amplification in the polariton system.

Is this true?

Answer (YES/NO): YES